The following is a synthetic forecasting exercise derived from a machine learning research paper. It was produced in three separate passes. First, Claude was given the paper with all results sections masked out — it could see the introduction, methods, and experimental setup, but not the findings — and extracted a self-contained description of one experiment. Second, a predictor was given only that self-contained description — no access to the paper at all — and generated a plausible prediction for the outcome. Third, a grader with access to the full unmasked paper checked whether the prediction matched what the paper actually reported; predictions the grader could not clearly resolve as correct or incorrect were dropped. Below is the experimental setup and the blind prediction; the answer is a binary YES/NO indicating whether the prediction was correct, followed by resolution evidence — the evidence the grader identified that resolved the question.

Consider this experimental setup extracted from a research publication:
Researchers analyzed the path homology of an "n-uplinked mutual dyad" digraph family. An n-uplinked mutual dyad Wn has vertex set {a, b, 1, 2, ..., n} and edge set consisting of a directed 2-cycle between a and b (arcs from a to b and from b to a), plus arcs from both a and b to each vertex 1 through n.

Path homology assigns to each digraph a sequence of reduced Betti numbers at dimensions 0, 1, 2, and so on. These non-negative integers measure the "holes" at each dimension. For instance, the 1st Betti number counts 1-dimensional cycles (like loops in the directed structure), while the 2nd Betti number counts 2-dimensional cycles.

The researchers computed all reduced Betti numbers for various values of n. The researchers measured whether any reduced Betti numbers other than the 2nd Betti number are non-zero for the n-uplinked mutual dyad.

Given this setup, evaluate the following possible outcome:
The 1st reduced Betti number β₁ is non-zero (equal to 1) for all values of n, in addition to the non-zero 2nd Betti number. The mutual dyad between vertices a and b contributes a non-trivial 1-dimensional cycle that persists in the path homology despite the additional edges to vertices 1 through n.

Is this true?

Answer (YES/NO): NO